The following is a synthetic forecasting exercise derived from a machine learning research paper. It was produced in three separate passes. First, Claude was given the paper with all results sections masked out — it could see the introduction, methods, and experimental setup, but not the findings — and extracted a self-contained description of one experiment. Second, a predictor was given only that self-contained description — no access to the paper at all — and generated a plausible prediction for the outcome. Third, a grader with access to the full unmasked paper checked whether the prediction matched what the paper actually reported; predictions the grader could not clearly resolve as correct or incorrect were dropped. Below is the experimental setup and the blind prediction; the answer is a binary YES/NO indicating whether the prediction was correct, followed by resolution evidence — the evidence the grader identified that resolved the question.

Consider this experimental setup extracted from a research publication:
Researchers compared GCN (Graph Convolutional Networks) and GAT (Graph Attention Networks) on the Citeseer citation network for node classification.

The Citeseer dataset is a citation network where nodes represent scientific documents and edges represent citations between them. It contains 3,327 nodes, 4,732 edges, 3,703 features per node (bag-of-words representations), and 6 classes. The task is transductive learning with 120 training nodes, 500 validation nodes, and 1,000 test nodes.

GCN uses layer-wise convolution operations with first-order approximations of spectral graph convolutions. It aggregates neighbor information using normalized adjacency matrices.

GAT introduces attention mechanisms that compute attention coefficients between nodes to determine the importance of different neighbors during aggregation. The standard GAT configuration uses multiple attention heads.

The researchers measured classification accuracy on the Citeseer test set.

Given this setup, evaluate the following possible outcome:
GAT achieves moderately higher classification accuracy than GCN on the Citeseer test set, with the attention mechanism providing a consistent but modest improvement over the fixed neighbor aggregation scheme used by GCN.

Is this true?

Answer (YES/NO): YES